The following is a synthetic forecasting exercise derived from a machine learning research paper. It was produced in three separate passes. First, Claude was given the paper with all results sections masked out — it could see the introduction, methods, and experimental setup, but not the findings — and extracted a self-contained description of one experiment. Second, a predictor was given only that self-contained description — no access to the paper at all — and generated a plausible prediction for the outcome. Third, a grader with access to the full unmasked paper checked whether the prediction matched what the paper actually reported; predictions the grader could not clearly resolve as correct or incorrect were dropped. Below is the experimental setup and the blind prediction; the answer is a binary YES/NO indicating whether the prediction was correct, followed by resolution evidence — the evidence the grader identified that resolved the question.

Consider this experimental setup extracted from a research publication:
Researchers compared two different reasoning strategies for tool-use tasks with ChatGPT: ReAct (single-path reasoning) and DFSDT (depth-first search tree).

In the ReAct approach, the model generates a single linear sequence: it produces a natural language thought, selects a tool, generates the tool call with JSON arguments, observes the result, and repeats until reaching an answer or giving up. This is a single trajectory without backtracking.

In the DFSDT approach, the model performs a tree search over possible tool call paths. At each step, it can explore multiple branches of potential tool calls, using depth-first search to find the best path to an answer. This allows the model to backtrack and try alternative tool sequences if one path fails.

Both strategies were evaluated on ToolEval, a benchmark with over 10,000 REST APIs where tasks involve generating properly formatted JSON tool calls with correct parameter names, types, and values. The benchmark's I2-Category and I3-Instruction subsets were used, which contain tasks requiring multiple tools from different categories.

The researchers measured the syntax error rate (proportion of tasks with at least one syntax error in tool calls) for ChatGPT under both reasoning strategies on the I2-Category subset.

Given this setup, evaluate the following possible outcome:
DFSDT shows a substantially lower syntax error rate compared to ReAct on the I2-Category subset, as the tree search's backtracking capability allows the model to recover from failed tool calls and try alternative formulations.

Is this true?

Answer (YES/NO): NO